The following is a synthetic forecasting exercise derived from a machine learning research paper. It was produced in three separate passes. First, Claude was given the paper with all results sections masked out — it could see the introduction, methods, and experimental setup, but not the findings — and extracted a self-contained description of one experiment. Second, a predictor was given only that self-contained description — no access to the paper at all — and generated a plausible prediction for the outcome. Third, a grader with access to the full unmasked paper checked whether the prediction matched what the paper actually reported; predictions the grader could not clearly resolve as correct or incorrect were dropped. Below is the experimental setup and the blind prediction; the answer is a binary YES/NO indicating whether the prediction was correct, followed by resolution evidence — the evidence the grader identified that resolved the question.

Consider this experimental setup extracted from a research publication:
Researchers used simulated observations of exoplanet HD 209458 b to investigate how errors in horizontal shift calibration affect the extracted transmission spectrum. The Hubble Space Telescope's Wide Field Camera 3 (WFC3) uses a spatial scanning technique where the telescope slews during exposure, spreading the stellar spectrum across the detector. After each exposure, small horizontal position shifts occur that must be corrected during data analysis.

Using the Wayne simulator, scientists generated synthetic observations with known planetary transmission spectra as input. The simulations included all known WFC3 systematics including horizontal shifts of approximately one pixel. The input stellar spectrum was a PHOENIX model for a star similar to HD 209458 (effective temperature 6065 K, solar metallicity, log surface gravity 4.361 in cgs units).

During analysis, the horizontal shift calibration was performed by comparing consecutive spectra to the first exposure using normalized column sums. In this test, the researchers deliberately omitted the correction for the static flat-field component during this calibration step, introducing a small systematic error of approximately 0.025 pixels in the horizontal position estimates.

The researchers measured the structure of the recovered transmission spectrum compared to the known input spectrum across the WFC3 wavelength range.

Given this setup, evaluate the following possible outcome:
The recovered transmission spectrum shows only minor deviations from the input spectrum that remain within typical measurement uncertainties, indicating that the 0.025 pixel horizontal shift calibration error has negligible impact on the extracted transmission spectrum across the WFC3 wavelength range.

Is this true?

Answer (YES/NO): NO